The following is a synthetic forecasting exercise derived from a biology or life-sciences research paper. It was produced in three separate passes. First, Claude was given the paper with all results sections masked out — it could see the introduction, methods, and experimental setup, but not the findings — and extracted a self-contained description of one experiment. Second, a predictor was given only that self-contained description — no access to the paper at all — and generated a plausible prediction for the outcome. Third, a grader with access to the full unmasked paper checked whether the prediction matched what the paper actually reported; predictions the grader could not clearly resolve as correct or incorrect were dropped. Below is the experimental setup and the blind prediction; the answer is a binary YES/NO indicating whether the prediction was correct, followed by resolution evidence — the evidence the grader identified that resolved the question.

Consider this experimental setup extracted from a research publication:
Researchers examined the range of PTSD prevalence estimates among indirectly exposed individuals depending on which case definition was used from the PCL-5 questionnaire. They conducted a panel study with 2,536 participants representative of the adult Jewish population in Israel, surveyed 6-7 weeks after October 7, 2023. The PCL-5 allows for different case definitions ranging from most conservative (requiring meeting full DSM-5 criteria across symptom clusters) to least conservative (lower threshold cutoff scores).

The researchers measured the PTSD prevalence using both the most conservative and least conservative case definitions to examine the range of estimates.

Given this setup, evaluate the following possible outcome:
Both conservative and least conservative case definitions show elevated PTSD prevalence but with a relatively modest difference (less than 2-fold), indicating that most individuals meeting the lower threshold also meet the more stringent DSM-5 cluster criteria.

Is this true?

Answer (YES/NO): YES